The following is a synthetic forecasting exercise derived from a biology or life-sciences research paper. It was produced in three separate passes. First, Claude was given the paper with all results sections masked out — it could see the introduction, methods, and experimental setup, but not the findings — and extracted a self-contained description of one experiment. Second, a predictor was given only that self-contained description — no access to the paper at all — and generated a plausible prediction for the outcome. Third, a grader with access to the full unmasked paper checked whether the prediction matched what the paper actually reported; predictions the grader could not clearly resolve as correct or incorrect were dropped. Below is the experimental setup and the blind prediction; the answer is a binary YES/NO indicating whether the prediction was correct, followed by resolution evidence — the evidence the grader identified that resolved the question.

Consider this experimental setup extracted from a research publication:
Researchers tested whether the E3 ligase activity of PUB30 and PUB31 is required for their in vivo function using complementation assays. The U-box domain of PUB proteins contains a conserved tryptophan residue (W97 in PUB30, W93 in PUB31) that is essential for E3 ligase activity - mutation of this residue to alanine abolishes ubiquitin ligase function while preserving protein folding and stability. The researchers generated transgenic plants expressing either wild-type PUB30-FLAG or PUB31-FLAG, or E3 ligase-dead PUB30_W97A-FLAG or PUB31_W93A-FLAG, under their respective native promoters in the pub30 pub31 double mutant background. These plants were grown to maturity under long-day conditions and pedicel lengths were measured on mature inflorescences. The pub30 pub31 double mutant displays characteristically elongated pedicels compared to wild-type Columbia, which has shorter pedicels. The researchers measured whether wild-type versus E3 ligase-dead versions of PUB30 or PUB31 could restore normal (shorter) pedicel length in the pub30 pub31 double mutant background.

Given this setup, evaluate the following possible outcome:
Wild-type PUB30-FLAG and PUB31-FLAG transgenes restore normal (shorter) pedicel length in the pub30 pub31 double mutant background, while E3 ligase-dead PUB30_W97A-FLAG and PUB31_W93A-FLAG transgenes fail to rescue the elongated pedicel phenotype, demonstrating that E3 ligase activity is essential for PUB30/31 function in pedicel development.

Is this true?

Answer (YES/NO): YES